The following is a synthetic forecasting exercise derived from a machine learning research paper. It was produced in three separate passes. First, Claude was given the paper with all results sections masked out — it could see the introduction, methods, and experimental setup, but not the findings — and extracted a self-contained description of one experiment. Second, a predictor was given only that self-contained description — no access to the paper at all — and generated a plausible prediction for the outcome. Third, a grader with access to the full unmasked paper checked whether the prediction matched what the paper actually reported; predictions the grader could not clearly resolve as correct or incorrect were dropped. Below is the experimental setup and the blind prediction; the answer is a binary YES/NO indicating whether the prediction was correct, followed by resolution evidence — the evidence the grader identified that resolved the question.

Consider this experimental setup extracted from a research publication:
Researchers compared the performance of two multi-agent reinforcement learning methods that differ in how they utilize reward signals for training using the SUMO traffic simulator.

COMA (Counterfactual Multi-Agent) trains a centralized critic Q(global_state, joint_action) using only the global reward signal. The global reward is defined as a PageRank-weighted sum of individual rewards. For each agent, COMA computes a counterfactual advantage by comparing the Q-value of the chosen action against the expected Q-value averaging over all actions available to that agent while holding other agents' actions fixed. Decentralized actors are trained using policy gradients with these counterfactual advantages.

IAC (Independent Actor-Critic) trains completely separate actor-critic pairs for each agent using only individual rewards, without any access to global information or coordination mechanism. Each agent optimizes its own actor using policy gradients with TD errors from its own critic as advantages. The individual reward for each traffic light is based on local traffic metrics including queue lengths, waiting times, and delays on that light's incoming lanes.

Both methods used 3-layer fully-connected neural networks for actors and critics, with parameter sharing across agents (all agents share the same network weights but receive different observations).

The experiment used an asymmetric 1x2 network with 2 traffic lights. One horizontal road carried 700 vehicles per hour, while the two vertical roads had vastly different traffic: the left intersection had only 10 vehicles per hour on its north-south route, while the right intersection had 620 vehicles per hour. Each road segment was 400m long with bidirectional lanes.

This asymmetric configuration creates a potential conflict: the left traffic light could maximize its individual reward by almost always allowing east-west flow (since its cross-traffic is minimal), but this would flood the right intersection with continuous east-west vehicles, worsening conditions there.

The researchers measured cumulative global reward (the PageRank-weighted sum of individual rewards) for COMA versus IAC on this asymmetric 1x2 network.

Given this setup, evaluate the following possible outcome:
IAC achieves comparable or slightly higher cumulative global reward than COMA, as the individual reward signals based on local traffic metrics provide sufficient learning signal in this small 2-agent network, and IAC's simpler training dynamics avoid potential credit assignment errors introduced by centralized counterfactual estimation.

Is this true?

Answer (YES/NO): NO